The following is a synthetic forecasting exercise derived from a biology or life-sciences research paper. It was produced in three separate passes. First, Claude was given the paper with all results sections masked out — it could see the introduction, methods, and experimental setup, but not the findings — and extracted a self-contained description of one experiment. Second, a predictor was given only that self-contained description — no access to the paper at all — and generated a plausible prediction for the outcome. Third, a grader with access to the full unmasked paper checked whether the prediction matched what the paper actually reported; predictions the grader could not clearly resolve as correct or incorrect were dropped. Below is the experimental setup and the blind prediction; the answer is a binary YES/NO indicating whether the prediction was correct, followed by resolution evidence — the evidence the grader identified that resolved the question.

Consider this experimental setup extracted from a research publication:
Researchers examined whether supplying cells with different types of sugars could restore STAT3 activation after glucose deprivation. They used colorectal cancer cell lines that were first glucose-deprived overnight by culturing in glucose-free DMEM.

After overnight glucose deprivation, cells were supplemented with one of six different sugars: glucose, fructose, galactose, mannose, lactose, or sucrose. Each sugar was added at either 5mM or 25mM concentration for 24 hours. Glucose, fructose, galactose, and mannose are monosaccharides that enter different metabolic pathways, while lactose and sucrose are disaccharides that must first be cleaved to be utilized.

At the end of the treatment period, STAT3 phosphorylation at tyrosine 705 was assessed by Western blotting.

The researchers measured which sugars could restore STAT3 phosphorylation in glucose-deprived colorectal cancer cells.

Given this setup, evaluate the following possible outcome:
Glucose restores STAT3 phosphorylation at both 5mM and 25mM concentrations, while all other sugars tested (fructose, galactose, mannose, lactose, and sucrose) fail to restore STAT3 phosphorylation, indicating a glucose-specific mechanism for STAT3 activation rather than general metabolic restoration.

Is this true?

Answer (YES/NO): NO